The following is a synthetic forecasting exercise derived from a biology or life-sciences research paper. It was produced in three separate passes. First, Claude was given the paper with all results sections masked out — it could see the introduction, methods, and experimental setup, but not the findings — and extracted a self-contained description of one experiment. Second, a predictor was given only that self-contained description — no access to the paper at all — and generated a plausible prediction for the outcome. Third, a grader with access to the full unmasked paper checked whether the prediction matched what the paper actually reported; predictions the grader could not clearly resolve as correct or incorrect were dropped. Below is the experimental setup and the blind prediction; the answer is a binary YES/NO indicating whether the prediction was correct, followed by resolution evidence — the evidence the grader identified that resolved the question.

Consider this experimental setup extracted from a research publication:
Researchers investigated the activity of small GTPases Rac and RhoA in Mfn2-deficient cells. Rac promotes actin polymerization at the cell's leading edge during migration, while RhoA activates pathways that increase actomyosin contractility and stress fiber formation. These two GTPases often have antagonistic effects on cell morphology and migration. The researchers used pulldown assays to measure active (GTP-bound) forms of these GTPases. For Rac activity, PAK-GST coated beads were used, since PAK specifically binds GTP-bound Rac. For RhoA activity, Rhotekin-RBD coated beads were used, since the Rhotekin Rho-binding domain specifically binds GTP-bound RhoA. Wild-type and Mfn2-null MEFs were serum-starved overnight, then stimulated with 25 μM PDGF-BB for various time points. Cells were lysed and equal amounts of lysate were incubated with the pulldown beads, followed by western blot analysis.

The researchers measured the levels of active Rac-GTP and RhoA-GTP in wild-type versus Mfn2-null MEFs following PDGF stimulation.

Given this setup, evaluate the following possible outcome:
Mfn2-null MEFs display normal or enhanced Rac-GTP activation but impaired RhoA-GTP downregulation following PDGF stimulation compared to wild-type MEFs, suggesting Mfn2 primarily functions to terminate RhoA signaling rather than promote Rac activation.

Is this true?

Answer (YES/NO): NO